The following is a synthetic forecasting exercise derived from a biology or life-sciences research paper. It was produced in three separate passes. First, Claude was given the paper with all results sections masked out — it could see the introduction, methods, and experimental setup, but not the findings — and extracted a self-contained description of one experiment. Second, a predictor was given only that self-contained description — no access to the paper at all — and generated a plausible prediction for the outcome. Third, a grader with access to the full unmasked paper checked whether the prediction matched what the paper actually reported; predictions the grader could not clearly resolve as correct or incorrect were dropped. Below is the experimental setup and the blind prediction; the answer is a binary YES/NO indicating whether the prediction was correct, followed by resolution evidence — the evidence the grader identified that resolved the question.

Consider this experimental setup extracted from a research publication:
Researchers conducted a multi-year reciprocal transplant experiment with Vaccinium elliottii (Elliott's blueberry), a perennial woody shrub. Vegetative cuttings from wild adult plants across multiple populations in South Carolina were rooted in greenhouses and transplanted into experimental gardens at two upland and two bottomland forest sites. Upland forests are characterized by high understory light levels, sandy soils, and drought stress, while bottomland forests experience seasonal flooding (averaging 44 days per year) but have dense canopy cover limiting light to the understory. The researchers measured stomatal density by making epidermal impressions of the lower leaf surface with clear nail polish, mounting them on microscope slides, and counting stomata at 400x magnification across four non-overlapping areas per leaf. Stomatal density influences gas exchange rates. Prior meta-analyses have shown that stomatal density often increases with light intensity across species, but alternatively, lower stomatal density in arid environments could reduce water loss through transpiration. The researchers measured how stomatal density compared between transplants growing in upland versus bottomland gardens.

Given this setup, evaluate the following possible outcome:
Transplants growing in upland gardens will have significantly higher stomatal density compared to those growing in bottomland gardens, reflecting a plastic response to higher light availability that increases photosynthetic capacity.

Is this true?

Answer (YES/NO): YES